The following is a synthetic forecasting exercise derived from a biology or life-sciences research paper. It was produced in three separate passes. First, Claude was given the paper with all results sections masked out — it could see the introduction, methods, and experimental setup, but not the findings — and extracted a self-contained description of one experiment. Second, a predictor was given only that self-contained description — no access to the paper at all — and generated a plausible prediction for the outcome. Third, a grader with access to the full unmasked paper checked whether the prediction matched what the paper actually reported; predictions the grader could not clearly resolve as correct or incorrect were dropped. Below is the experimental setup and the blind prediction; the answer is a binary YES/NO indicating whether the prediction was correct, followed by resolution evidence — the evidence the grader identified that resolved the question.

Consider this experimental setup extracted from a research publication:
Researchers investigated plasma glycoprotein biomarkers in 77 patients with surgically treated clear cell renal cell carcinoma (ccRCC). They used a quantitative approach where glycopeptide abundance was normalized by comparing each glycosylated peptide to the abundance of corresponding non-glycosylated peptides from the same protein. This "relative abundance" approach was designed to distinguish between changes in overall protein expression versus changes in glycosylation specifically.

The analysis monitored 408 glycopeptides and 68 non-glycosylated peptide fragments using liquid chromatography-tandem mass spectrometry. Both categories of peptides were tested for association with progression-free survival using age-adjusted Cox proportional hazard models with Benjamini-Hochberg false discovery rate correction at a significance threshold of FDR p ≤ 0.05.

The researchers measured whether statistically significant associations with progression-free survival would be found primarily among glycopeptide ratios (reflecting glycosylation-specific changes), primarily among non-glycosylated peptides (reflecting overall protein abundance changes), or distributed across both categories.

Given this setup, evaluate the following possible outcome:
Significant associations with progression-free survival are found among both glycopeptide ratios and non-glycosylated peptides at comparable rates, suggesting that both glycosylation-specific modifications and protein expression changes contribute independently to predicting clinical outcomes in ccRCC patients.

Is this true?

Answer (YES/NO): NO